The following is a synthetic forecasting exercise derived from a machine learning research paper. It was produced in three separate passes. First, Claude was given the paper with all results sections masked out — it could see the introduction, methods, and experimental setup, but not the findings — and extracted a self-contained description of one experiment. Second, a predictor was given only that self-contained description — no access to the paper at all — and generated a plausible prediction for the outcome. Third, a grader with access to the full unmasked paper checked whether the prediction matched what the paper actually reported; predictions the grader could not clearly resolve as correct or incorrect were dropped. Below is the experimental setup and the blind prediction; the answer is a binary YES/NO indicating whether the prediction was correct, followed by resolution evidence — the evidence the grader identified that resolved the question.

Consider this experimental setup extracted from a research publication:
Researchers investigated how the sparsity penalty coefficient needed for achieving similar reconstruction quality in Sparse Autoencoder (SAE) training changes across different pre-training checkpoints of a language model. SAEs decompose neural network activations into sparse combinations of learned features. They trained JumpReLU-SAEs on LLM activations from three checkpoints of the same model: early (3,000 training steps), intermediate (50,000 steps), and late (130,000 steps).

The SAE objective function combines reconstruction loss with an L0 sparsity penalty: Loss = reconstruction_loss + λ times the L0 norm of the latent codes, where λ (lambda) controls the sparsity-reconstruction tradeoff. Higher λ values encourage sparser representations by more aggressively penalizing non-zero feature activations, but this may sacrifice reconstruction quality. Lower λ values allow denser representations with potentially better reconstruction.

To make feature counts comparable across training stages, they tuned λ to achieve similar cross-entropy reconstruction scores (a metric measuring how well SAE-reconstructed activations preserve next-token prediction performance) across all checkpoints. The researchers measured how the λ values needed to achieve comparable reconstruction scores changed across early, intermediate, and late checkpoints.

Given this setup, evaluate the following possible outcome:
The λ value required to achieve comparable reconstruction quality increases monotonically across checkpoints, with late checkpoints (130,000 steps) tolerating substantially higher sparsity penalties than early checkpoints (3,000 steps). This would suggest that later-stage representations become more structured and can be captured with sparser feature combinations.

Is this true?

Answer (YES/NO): NO